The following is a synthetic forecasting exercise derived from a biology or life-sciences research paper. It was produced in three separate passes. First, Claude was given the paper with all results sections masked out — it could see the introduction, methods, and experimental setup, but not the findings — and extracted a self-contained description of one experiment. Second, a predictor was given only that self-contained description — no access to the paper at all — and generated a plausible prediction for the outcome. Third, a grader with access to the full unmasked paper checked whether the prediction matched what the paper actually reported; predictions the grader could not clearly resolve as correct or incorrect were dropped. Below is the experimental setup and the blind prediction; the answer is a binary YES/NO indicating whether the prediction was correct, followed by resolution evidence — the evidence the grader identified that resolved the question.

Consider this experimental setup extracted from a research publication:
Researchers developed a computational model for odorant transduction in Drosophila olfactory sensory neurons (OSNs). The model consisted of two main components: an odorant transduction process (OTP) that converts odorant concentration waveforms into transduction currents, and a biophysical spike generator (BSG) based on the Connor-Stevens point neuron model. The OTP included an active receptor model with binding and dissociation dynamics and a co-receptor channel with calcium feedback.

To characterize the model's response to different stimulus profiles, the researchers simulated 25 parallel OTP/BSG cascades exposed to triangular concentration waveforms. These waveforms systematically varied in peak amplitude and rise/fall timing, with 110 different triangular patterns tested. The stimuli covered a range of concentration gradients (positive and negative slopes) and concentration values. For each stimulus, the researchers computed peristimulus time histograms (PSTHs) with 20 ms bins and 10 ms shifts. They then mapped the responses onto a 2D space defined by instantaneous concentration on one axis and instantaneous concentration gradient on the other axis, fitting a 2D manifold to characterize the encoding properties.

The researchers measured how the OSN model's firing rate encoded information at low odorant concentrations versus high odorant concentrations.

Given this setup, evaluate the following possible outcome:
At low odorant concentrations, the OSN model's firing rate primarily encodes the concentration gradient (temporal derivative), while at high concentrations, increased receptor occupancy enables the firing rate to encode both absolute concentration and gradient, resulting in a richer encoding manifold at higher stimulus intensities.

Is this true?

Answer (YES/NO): NO